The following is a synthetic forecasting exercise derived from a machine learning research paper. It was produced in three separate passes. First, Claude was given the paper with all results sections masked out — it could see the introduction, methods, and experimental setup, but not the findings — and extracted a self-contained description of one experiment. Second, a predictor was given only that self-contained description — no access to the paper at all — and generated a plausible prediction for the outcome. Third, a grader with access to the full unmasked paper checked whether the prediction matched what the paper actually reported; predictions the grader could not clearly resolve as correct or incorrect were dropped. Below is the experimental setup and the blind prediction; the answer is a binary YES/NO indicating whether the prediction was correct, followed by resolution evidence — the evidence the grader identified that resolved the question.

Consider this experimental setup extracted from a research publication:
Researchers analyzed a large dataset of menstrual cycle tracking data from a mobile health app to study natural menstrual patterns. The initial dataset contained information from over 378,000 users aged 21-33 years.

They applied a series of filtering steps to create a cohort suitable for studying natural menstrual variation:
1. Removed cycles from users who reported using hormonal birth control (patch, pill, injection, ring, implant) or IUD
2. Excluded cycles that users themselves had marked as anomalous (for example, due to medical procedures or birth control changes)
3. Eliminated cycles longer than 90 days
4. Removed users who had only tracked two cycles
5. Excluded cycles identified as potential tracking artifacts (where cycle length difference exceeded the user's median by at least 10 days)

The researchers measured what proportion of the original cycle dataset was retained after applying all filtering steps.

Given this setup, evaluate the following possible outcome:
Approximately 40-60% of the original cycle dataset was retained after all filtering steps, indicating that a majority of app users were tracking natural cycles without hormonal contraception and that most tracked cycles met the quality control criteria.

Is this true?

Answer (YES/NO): YES